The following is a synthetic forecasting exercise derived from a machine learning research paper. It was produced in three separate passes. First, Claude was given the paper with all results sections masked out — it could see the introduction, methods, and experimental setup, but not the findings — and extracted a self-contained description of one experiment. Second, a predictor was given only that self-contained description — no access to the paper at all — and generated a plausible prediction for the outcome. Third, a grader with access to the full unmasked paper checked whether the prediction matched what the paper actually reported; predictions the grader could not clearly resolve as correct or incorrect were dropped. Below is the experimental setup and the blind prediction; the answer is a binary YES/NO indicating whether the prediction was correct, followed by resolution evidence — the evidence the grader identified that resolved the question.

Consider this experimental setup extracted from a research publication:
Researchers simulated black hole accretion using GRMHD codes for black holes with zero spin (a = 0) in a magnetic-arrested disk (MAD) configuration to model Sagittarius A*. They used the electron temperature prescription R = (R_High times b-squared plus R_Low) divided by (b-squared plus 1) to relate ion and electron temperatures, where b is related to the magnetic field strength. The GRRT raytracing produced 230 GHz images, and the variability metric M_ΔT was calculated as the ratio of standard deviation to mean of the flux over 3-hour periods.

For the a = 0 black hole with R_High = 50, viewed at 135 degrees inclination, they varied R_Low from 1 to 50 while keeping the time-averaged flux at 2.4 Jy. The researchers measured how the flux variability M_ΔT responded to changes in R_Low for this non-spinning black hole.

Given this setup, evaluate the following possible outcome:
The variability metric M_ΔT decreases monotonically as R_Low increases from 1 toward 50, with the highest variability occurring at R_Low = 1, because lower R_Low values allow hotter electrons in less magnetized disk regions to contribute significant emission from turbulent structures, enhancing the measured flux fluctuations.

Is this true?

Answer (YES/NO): NO